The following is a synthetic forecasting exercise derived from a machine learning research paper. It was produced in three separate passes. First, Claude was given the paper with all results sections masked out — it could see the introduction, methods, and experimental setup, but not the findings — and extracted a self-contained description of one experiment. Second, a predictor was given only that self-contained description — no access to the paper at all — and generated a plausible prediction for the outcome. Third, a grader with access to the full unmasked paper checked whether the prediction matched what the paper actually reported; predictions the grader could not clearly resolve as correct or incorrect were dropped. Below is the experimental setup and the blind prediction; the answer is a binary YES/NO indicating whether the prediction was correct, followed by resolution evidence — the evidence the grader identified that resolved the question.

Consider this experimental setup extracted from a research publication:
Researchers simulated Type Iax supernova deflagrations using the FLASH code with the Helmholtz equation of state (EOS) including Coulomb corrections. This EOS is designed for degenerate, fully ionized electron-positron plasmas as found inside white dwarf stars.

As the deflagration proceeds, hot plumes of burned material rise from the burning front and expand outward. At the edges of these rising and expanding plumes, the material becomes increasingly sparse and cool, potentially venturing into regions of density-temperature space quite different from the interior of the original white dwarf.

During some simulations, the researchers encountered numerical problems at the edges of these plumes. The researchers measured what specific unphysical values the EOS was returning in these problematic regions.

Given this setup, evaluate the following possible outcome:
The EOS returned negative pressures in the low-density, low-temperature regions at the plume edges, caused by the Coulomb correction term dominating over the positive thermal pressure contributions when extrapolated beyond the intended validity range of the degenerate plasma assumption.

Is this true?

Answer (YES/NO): YES